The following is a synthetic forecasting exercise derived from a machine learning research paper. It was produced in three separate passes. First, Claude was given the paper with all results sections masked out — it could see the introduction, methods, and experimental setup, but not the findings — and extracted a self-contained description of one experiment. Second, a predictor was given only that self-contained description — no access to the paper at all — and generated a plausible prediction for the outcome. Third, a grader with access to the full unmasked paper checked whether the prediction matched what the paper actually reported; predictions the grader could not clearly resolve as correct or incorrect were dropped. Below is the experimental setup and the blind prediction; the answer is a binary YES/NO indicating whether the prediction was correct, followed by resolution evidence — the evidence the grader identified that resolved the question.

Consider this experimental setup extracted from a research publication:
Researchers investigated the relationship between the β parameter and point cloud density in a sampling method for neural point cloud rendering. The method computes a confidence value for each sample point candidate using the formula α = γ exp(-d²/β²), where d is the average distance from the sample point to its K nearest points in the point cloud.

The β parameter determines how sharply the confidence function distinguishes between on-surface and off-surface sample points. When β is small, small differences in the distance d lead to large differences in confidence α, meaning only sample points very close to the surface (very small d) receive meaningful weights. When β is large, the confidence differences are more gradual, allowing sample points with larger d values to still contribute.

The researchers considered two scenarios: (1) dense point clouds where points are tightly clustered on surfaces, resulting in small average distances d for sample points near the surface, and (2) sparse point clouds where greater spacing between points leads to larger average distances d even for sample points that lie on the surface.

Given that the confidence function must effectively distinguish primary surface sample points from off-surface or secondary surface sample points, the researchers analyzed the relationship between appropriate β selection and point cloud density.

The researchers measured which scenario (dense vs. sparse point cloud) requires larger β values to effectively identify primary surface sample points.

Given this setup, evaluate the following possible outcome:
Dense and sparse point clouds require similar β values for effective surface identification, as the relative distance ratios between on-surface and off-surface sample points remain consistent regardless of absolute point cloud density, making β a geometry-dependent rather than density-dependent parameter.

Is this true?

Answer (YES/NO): NO